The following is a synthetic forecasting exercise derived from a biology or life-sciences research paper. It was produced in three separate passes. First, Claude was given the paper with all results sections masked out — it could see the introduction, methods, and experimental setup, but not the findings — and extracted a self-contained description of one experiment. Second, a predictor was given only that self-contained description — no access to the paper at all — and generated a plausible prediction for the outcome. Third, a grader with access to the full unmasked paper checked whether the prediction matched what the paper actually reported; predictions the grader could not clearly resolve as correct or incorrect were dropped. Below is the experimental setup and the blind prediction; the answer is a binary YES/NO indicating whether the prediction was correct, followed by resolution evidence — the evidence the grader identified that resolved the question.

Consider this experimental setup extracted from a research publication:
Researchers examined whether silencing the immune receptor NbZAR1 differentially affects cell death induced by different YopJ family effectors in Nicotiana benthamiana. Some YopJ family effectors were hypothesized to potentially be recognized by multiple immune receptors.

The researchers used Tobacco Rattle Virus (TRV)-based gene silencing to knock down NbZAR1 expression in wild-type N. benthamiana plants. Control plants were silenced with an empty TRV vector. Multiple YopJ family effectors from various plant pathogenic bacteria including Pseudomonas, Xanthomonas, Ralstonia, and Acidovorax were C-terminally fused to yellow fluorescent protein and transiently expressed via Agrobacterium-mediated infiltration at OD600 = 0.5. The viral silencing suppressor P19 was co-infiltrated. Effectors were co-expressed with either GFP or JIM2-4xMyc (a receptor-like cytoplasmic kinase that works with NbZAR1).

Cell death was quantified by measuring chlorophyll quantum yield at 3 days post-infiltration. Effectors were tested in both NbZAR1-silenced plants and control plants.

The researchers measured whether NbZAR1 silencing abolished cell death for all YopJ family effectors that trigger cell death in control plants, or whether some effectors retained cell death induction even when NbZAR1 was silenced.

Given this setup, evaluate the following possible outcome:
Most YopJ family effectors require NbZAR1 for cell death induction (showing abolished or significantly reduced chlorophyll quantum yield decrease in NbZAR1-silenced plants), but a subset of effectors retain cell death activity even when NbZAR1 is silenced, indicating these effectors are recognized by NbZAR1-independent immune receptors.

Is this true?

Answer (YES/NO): YES